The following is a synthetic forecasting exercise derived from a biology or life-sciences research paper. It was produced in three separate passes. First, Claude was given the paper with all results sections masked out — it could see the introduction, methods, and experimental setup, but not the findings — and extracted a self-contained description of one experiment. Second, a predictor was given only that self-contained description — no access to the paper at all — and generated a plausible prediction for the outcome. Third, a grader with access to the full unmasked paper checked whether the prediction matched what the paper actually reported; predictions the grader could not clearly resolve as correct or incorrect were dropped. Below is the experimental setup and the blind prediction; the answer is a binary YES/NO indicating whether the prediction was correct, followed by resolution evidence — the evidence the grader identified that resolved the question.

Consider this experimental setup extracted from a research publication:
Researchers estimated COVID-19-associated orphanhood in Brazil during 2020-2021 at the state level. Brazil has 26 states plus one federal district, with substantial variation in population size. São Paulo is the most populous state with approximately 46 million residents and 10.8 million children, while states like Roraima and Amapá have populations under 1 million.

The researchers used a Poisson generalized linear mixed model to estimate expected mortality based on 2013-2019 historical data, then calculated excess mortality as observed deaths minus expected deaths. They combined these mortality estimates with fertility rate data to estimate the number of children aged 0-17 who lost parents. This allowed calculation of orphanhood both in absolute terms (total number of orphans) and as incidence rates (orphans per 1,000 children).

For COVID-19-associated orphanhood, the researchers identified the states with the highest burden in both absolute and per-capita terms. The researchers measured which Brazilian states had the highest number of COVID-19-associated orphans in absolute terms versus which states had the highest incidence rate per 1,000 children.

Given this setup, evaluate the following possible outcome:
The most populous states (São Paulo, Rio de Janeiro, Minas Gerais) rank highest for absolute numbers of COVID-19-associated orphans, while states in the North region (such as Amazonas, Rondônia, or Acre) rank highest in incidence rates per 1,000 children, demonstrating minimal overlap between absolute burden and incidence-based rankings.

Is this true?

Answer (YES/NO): NO